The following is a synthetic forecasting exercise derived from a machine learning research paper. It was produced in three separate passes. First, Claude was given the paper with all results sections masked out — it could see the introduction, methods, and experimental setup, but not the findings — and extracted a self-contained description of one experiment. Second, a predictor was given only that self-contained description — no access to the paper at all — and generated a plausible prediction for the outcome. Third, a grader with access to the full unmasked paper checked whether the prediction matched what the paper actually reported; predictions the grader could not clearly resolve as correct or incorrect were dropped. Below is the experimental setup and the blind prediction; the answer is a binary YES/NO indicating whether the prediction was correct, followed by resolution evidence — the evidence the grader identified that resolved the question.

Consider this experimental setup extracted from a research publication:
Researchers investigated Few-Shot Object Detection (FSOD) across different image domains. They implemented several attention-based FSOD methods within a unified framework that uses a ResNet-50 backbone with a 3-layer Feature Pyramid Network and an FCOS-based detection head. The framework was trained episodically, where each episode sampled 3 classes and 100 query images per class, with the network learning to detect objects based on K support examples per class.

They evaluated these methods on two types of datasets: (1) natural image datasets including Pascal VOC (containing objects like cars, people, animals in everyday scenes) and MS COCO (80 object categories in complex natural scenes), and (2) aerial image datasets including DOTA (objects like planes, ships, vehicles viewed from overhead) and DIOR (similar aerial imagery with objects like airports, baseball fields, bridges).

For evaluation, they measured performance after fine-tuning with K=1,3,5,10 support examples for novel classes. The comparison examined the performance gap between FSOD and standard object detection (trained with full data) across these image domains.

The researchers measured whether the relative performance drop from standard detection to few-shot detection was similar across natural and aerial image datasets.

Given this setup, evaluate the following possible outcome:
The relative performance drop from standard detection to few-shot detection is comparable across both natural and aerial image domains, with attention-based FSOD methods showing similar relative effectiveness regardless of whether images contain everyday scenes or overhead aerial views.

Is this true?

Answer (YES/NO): NO